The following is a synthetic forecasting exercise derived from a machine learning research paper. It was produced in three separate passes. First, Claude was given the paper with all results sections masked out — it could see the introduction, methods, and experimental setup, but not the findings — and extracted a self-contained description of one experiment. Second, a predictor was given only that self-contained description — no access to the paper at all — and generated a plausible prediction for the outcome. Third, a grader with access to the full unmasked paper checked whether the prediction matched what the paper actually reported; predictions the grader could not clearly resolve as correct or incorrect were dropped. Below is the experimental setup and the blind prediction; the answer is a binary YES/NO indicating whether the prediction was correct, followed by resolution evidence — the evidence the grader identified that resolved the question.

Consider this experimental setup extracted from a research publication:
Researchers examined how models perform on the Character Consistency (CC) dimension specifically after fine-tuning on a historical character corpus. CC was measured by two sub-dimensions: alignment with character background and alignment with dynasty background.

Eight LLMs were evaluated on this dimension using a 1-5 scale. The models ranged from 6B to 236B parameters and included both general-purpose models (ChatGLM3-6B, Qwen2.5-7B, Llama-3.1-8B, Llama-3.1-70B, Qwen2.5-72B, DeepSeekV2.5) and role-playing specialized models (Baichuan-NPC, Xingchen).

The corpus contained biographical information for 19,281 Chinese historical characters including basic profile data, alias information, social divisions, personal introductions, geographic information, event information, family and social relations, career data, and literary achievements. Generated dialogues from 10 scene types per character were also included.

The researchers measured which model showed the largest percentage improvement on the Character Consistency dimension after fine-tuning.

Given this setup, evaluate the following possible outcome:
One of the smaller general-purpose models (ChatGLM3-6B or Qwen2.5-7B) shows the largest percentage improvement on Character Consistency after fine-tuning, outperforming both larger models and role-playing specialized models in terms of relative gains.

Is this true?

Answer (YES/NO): NO